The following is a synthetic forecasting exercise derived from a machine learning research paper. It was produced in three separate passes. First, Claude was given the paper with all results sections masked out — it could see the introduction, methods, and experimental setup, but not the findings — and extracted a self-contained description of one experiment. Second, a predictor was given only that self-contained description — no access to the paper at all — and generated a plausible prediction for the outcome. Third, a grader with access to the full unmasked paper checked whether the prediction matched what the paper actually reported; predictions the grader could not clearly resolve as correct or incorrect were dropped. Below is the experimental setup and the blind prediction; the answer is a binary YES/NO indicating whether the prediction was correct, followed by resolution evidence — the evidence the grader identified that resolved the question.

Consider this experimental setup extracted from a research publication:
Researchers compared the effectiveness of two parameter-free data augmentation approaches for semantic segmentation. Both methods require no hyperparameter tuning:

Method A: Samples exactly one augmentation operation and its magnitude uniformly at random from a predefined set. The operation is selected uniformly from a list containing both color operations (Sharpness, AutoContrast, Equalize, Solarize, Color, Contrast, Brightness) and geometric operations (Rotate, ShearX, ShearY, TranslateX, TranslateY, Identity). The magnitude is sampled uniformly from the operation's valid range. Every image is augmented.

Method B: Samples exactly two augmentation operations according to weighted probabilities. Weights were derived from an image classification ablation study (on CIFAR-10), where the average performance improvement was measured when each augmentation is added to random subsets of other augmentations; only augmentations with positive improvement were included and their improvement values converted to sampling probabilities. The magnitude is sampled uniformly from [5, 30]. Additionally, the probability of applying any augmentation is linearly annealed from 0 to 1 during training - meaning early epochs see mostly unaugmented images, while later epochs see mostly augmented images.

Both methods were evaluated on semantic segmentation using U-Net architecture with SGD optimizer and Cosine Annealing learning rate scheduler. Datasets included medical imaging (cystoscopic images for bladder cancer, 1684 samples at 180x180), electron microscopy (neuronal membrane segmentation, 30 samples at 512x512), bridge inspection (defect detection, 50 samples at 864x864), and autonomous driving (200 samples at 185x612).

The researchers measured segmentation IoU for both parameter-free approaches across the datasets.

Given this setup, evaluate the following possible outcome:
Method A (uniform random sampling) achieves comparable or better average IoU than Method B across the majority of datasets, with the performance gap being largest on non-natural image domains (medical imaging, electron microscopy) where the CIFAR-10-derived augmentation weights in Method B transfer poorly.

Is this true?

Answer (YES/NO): NO